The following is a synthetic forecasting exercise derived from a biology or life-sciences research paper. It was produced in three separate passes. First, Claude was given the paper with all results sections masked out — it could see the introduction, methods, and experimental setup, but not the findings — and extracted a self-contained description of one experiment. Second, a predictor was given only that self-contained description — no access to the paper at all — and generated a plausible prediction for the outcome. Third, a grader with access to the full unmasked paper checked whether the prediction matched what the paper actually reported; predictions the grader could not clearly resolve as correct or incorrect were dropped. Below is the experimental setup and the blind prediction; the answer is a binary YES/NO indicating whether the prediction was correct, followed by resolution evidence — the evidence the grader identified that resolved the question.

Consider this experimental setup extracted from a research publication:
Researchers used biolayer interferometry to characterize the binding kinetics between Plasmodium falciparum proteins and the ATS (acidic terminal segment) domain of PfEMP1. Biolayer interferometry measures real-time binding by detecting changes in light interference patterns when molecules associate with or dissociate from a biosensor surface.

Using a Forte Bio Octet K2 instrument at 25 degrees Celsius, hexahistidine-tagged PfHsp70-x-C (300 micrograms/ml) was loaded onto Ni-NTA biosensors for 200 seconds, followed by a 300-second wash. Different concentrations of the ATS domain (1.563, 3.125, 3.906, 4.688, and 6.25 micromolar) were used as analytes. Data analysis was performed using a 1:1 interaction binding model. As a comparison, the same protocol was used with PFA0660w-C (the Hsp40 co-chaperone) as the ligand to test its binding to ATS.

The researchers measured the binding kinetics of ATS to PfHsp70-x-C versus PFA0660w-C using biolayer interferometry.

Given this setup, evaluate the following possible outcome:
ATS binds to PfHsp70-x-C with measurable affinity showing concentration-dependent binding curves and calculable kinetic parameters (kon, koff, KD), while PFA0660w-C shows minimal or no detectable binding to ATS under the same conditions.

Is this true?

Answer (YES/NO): YES